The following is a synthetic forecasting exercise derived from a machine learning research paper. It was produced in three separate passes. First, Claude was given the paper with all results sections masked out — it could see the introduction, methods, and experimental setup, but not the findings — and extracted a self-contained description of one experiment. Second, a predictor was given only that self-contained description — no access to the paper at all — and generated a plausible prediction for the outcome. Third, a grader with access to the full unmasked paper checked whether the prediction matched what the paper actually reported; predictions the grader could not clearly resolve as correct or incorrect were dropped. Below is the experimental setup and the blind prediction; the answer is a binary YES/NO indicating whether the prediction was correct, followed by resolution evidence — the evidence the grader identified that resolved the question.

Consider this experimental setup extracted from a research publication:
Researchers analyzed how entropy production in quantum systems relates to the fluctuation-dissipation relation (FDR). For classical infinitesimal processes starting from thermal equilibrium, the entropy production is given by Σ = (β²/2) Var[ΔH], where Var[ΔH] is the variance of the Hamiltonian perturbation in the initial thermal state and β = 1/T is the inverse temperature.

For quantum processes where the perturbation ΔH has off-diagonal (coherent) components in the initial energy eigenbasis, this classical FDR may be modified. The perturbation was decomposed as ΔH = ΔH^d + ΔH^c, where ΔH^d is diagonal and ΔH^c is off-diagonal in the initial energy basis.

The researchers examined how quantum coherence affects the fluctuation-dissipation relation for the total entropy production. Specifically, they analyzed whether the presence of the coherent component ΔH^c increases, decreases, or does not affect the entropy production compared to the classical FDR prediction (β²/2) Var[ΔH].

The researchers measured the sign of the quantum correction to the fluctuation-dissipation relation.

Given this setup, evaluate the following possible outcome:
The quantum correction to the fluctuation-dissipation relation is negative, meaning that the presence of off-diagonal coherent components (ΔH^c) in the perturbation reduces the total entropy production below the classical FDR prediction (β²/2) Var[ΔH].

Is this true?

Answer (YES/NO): YES